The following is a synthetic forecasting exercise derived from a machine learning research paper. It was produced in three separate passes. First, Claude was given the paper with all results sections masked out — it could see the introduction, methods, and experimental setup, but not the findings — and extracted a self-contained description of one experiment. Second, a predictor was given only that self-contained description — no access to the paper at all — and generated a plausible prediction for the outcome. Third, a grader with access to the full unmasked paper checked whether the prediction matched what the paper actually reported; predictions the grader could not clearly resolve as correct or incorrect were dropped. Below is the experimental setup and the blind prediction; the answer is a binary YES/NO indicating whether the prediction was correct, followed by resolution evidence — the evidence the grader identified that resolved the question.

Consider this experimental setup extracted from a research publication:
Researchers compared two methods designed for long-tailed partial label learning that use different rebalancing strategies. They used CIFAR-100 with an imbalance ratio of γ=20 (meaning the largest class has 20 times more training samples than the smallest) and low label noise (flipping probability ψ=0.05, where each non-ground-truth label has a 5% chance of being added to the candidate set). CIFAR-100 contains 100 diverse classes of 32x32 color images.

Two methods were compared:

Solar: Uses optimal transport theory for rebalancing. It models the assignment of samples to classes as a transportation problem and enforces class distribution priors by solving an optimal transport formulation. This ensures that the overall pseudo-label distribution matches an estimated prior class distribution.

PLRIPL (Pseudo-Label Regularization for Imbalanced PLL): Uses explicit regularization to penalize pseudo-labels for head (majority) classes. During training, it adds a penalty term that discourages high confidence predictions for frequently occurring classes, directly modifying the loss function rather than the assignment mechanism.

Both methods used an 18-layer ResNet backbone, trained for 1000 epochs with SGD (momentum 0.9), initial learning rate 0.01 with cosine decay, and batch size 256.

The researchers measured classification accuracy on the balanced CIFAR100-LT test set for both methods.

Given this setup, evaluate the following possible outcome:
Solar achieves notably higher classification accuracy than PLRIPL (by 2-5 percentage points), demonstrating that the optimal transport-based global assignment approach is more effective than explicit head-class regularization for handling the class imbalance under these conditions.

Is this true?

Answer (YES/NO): NO